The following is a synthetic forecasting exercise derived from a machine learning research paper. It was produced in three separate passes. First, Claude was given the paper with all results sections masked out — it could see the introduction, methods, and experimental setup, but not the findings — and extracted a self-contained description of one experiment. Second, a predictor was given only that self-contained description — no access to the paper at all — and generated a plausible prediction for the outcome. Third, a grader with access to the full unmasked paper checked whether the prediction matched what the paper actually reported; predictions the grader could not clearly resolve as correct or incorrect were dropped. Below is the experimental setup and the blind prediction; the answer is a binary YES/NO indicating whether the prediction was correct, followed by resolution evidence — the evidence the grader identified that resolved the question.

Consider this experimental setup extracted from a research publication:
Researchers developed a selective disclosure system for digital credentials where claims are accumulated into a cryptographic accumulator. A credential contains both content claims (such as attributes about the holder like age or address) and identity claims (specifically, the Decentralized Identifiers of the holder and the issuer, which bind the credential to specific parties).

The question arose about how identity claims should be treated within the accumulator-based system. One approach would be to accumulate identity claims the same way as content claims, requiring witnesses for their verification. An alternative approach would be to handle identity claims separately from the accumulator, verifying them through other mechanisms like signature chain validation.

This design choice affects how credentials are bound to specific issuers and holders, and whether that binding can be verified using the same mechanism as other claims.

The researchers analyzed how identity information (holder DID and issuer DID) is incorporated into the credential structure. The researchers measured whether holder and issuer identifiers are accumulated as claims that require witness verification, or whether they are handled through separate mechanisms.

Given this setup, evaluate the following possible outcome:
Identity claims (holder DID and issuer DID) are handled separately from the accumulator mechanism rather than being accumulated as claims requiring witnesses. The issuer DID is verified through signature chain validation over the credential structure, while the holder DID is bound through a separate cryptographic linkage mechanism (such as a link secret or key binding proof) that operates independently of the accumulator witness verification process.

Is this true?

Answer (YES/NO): NO